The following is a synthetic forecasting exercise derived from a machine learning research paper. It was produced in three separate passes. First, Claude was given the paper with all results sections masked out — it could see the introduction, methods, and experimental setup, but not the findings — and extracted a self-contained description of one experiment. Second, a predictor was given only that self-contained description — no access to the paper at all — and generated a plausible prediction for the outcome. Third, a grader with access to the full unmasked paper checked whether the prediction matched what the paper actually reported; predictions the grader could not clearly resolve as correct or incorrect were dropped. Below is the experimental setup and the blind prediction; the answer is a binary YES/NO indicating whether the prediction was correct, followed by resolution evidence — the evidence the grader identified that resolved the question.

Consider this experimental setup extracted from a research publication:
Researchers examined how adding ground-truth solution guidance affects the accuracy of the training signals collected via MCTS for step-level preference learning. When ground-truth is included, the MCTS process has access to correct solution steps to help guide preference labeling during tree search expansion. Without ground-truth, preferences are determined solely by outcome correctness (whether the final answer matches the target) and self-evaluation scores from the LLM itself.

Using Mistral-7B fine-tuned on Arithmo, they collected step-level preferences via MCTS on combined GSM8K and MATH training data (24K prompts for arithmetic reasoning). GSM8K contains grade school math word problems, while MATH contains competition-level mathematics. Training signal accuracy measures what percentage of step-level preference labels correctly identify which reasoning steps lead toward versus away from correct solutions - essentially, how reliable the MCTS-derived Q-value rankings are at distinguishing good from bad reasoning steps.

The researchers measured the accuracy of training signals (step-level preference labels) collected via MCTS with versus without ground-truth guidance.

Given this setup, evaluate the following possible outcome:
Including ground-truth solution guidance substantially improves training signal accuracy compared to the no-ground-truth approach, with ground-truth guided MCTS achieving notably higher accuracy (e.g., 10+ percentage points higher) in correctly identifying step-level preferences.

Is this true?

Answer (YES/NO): YES